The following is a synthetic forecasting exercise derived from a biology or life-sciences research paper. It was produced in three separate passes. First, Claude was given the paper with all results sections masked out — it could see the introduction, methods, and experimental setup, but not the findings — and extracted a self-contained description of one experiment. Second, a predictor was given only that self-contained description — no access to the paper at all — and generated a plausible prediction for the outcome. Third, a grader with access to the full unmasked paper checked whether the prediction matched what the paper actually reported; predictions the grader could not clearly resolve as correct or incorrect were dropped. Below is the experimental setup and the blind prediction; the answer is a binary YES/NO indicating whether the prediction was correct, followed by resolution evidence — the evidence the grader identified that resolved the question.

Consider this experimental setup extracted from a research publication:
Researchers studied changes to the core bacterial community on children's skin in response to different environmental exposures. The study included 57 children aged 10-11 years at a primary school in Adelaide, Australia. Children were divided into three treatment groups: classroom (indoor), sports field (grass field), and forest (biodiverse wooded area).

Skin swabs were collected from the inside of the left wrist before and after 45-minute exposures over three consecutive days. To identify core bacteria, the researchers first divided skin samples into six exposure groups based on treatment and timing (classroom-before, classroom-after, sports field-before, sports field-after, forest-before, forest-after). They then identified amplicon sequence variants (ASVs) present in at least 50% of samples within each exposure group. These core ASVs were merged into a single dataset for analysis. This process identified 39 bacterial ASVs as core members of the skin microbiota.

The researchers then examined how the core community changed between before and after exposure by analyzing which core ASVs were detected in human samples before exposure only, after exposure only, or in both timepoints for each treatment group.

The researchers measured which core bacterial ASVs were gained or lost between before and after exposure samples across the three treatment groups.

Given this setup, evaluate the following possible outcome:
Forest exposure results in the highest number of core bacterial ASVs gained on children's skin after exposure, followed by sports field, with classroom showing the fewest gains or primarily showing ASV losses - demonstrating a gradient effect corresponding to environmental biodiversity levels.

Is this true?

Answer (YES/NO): NO